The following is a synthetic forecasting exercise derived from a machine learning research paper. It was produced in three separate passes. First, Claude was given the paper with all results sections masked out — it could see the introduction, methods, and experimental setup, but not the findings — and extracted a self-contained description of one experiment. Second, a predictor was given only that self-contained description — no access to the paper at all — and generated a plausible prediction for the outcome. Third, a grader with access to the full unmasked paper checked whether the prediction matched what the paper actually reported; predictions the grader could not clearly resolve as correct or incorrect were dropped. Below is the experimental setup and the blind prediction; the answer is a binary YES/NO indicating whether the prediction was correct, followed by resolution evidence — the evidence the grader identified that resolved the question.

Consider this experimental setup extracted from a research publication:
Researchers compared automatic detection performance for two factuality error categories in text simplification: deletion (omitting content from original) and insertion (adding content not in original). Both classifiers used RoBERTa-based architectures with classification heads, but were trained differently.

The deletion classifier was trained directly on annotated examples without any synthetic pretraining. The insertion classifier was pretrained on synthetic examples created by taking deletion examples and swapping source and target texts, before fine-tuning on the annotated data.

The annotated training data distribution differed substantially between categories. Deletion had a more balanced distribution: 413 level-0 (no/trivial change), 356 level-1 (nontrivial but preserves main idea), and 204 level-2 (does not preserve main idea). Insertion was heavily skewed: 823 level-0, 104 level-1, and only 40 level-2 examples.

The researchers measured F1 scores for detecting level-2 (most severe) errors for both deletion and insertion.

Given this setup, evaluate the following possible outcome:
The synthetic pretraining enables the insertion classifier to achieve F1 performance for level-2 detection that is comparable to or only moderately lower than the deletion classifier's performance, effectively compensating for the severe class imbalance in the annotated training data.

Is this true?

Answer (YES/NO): NO